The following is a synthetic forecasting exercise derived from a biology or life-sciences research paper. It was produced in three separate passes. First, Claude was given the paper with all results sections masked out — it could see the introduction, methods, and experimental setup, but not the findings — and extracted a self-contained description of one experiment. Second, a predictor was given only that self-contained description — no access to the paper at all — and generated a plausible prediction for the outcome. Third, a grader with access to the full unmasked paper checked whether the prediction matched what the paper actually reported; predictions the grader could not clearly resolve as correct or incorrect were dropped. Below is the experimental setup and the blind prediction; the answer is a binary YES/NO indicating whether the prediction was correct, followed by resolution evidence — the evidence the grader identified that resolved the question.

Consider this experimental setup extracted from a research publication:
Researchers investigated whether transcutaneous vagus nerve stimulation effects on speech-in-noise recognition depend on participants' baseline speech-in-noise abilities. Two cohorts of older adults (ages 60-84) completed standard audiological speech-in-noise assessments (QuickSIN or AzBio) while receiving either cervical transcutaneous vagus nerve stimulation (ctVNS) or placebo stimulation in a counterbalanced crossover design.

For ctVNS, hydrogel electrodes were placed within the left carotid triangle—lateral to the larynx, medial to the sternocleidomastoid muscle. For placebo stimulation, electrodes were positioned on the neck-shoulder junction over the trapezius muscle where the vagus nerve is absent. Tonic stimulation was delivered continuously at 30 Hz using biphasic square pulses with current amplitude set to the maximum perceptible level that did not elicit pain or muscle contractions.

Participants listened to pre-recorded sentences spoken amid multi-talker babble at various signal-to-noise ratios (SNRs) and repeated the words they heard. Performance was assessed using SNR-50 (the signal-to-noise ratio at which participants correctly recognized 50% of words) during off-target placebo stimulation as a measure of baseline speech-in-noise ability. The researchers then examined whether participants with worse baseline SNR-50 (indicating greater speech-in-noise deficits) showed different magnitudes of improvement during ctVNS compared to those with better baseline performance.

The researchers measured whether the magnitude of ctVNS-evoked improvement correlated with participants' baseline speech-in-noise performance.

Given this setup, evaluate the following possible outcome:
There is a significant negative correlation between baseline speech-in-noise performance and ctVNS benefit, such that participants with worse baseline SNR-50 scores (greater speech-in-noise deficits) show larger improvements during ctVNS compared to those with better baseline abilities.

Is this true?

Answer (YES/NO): YES